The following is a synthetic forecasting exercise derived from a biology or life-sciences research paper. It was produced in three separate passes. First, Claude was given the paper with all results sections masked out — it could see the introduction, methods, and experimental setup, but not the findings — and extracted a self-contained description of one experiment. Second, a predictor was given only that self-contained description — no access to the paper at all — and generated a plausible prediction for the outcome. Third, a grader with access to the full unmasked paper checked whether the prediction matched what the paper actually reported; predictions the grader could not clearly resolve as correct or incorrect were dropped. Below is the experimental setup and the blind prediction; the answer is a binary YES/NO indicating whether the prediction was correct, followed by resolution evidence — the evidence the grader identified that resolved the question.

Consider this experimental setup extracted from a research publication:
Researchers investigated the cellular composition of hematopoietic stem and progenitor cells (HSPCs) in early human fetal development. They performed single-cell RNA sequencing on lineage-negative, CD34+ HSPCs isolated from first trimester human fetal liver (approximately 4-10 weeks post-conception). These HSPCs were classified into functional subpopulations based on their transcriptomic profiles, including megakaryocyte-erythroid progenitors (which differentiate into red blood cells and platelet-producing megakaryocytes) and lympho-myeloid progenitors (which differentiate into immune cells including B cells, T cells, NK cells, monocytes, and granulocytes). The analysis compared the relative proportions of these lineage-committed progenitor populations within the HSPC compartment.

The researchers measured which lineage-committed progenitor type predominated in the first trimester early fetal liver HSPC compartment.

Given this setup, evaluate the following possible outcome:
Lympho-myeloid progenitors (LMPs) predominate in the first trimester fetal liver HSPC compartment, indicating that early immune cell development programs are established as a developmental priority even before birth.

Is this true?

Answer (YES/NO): NO